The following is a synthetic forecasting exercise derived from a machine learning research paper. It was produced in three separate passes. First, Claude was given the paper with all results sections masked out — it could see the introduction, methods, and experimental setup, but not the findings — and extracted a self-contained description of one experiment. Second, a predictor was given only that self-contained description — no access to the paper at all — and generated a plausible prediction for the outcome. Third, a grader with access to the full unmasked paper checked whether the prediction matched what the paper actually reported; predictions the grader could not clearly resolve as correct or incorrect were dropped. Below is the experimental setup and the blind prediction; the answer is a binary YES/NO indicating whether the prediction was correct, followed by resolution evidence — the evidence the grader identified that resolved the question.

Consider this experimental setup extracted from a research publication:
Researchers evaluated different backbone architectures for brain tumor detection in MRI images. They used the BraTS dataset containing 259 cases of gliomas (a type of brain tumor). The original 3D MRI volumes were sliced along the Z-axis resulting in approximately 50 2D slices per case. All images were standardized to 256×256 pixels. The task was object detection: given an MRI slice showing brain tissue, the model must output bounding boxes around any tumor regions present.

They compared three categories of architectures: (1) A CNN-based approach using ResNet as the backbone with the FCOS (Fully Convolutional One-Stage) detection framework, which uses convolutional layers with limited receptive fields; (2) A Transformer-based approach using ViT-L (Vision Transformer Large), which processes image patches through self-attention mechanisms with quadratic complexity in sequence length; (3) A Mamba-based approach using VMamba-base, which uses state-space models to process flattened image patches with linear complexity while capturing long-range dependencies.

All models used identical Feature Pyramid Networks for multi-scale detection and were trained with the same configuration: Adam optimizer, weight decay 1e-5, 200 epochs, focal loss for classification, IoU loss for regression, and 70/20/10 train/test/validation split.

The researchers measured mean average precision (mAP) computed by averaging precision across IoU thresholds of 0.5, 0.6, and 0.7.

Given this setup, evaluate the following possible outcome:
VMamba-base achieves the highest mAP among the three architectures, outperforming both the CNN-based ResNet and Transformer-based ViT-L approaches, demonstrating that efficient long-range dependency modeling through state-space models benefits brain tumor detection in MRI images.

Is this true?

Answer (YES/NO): NO